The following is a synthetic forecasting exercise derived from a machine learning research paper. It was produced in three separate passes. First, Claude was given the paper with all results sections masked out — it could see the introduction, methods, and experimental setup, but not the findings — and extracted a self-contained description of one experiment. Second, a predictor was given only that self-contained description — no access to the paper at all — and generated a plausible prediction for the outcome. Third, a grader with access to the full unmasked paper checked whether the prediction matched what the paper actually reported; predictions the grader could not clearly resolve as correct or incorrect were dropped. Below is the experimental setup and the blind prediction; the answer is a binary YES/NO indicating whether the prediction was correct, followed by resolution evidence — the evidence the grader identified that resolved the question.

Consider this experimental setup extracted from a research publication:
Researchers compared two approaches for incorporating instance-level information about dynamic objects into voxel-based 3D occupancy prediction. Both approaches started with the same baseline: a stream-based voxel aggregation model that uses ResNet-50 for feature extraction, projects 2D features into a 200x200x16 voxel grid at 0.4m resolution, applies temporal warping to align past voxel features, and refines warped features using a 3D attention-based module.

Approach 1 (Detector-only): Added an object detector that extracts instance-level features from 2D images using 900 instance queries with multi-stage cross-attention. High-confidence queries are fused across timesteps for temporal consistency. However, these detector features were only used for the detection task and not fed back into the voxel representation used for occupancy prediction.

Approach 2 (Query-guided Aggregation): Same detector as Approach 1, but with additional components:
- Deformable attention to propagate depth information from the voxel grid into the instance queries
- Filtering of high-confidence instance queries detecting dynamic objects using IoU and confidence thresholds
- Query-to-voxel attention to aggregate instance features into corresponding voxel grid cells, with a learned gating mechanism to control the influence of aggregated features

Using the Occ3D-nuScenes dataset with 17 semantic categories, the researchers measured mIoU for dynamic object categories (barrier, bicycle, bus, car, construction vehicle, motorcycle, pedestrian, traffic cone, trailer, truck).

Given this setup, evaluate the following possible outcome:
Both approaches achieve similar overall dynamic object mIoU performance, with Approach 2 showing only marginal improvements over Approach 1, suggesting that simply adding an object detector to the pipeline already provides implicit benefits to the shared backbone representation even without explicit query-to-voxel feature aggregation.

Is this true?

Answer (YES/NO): NO